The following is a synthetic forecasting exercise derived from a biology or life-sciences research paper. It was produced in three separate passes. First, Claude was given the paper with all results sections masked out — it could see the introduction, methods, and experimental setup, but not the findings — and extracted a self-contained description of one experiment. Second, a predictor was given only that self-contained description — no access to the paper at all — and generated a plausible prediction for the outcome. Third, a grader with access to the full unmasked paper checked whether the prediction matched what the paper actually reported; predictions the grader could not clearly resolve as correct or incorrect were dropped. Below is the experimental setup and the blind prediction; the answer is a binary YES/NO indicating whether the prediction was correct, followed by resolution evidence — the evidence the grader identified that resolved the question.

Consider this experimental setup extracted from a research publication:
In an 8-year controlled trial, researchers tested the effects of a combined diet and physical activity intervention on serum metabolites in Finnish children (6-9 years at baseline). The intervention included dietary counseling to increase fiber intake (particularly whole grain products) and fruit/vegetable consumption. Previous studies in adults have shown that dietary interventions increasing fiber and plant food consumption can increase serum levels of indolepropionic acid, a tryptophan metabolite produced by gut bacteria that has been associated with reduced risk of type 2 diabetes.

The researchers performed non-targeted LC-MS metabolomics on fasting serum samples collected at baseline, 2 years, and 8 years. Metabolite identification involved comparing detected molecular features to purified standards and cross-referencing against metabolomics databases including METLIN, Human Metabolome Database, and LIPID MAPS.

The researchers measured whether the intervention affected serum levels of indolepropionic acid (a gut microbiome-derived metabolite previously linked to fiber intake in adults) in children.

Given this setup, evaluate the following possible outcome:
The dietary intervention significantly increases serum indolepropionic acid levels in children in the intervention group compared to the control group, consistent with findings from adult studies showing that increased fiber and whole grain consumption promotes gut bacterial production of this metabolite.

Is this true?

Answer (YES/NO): NO